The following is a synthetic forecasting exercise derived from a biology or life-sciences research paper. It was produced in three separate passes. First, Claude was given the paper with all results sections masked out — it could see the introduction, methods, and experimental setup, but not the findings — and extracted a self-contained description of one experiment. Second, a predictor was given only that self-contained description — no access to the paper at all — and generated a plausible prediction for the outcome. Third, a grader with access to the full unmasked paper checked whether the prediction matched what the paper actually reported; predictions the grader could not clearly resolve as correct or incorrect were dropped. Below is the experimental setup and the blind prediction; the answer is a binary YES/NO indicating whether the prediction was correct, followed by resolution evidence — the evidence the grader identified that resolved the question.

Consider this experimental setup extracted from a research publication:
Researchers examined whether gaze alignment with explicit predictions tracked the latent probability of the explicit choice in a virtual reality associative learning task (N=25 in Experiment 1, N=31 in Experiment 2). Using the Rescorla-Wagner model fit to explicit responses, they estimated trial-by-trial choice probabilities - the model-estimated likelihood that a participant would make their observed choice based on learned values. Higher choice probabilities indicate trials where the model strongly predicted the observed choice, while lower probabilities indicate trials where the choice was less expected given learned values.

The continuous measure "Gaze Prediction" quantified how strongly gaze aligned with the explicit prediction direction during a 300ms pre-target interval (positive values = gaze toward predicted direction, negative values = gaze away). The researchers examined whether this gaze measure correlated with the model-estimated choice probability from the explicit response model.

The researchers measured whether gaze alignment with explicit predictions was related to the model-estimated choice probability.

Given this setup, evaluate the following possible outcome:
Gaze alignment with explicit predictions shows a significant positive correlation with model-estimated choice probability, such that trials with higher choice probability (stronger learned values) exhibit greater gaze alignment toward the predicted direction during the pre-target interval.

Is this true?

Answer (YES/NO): YES